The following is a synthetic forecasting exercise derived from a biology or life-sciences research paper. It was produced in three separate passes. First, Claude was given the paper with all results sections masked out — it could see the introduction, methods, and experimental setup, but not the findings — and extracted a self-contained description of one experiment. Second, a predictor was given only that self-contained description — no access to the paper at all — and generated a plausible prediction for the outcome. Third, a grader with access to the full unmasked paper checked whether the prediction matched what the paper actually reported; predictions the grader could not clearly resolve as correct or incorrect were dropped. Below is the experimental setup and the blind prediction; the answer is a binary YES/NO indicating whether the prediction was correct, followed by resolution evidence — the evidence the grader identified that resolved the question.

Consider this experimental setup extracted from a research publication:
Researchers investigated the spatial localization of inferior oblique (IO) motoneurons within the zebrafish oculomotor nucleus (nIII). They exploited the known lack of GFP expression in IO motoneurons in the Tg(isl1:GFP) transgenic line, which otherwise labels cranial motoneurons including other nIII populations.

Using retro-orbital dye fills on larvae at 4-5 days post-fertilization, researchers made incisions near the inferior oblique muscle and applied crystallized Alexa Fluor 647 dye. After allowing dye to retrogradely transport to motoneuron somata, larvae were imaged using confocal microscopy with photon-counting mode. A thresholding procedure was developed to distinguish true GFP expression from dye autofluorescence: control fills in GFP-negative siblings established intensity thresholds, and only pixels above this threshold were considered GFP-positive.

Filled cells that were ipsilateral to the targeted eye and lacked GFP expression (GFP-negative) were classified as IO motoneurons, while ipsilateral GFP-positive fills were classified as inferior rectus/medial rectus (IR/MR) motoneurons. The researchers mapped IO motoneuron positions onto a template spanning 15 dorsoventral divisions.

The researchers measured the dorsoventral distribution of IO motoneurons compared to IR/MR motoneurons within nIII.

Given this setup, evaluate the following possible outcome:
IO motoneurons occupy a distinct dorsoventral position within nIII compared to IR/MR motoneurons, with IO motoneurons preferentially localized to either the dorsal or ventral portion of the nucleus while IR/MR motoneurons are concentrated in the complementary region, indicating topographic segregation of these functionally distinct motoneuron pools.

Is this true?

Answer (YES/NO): YES